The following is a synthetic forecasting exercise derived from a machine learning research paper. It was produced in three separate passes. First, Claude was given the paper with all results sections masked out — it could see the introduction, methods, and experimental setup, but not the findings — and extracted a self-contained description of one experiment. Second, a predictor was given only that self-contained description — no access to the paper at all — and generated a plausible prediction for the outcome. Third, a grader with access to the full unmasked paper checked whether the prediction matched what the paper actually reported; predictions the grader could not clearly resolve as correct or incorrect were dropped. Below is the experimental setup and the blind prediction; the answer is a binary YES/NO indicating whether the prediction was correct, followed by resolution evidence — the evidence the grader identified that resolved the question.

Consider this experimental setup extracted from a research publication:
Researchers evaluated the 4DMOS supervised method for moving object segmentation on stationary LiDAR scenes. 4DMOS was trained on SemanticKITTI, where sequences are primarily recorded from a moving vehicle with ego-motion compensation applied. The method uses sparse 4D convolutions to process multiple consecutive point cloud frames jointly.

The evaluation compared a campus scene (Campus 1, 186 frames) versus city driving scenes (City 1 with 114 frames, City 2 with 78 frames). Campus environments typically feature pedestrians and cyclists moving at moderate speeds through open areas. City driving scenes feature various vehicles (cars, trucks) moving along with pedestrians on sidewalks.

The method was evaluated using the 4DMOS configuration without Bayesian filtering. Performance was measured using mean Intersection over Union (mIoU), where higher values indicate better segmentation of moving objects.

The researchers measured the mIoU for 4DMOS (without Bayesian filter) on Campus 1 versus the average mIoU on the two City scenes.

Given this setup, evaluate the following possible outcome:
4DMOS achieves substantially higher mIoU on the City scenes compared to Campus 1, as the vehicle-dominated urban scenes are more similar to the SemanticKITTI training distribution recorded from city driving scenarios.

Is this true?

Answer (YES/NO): NO